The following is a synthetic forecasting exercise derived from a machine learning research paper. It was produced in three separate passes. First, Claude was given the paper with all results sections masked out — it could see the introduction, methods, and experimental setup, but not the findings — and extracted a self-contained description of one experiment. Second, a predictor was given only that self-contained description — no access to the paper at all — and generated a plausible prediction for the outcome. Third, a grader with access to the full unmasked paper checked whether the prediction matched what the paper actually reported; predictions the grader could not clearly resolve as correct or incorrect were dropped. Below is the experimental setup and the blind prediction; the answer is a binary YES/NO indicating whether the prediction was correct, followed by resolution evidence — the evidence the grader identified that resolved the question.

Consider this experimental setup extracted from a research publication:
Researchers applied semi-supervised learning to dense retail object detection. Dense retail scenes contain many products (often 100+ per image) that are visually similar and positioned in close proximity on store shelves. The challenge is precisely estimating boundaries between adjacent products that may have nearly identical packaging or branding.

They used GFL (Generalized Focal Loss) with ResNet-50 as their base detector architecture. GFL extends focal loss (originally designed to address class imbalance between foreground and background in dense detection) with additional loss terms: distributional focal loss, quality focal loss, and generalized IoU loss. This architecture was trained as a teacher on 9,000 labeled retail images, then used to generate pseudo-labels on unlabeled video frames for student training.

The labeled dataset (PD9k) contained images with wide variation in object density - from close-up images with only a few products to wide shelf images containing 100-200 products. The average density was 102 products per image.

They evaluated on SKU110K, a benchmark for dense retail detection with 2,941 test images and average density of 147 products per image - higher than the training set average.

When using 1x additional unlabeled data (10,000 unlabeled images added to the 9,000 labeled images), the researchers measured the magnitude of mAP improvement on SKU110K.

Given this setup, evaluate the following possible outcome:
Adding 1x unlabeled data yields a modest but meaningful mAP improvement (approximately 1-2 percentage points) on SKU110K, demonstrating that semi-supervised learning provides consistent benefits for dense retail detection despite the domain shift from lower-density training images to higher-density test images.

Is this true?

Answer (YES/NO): NO